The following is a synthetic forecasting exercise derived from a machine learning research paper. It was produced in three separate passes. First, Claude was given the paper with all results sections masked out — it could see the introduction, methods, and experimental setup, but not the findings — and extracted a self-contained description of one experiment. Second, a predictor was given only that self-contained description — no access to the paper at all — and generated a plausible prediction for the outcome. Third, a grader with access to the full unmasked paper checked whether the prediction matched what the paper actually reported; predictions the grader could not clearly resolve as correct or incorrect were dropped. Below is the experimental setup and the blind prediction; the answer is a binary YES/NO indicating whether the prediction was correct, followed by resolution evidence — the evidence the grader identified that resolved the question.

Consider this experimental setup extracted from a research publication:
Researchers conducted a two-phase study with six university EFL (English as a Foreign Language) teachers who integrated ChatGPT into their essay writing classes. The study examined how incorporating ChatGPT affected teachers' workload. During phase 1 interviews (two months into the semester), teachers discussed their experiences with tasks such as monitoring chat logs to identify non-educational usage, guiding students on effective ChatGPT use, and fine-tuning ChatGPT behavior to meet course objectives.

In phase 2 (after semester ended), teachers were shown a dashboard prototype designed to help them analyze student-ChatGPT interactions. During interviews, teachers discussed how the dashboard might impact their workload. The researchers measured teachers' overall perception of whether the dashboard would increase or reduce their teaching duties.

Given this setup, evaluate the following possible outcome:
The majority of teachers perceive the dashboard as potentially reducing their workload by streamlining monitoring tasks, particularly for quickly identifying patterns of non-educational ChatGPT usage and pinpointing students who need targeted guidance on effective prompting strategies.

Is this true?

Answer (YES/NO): YES